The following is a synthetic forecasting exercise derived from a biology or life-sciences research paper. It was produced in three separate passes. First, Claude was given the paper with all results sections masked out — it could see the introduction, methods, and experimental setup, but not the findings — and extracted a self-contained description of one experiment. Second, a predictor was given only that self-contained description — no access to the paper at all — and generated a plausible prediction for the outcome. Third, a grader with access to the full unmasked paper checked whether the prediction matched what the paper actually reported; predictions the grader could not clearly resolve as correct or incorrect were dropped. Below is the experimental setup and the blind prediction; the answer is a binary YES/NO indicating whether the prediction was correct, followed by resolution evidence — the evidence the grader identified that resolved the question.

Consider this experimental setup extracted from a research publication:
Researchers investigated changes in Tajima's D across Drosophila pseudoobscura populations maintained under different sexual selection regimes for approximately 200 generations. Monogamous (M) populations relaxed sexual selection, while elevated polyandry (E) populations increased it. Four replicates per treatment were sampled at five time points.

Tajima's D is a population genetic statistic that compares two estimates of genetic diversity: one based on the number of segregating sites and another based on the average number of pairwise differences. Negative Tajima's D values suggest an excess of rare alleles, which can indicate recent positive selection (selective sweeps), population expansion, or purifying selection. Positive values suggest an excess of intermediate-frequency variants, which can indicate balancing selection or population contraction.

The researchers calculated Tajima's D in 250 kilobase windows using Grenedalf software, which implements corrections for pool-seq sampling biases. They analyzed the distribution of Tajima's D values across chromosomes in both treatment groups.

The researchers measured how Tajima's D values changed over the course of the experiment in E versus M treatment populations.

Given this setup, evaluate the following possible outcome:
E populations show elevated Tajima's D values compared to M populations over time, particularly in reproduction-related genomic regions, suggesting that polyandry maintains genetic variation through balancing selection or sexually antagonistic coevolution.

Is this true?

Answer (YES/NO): NO